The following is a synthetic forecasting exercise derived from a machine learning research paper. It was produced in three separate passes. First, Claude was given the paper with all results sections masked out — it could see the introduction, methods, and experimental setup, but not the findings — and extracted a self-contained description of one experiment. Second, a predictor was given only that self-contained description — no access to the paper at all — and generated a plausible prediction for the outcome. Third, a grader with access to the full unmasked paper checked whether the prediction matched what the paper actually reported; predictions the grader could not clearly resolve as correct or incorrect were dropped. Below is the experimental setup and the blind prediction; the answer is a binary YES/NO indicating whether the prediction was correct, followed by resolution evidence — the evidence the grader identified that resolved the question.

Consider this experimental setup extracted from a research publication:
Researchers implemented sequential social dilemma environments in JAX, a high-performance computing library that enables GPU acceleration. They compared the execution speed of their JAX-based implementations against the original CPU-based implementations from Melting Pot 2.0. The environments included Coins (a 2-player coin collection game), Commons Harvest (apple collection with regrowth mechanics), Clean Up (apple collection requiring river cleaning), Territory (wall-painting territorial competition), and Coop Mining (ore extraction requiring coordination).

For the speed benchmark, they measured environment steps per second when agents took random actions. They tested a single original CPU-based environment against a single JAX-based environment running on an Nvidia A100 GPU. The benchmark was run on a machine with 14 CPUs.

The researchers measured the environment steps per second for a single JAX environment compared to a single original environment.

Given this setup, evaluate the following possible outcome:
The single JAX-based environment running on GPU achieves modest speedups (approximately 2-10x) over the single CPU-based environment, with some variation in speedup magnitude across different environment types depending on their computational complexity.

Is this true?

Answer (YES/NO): NO